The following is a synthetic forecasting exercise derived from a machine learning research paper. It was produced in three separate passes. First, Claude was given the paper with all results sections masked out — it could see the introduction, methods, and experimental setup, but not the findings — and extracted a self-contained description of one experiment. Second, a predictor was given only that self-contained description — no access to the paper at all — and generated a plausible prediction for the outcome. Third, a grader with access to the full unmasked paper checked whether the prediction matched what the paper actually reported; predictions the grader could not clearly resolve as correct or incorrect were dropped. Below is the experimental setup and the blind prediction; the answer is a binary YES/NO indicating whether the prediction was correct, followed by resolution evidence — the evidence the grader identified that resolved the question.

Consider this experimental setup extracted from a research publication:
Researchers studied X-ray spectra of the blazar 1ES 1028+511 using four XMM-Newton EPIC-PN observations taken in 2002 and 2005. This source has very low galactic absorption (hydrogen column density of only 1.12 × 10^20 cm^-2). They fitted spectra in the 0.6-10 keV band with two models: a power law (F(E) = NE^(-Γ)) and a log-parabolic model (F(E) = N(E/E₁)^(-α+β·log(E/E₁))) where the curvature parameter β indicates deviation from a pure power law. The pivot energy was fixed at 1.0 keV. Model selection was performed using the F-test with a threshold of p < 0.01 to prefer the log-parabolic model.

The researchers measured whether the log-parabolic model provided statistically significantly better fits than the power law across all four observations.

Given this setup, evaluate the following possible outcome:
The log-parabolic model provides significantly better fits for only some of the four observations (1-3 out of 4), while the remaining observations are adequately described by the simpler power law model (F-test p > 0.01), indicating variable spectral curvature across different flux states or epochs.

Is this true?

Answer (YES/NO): NO